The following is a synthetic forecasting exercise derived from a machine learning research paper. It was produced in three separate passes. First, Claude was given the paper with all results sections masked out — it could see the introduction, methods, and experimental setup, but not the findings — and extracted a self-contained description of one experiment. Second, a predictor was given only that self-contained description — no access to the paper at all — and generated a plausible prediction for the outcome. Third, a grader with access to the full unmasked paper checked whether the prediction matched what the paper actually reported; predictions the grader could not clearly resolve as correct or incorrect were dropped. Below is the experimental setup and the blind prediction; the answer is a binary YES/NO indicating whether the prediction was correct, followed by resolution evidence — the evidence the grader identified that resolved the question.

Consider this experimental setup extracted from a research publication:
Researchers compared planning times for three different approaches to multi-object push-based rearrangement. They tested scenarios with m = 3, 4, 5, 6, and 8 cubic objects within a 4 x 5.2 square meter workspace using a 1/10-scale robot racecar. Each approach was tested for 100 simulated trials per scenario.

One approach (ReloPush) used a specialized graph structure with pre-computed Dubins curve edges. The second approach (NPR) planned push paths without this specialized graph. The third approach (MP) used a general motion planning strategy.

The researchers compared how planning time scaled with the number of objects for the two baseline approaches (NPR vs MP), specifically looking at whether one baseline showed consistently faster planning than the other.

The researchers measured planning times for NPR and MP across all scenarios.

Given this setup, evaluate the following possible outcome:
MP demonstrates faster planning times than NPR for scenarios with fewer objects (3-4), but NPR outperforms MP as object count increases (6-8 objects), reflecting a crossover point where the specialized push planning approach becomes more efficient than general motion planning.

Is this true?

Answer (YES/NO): NO